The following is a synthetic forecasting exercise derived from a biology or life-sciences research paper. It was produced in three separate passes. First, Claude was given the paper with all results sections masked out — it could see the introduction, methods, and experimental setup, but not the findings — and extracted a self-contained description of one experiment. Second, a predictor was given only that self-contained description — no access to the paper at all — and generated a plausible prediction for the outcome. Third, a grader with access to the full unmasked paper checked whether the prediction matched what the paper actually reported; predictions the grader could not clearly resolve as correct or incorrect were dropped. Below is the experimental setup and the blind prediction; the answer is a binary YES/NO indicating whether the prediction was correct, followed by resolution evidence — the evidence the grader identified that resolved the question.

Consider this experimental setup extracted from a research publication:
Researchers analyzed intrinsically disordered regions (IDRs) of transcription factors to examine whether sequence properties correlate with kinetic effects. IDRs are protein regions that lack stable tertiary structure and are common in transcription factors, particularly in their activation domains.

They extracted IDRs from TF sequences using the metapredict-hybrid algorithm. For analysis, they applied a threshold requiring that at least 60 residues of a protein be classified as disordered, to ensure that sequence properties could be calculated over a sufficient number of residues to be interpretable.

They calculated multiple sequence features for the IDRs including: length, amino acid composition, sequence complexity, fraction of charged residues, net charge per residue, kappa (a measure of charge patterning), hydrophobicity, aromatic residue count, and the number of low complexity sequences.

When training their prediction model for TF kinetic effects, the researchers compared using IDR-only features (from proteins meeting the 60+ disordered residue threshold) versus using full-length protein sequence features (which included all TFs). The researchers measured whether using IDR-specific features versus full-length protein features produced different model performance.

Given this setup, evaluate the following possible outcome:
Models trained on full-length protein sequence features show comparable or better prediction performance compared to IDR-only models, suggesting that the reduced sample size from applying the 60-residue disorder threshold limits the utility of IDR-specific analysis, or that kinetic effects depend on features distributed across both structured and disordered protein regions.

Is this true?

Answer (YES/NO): YES